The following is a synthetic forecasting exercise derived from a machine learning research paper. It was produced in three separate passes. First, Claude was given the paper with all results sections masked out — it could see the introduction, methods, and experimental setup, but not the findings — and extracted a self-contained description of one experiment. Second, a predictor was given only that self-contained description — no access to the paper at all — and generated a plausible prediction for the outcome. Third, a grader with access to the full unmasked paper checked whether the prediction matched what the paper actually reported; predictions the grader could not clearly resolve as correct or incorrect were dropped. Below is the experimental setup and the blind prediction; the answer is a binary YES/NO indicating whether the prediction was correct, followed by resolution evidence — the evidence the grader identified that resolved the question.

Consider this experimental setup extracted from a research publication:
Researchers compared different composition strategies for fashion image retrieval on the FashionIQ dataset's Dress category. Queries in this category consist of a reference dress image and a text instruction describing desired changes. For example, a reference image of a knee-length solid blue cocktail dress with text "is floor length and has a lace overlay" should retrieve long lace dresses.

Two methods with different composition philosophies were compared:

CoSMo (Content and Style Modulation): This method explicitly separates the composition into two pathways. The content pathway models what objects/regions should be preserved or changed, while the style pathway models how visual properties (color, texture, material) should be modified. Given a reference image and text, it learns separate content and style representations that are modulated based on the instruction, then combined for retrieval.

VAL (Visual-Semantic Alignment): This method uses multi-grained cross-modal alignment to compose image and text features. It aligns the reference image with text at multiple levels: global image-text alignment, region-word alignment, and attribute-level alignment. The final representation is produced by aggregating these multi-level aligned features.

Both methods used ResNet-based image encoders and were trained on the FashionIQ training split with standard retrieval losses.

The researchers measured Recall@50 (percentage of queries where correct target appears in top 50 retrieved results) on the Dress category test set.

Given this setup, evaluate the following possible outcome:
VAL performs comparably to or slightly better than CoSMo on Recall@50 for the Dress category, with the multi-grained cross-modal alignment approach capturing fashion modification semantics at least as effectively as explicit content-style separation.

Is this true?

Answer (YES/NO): NO